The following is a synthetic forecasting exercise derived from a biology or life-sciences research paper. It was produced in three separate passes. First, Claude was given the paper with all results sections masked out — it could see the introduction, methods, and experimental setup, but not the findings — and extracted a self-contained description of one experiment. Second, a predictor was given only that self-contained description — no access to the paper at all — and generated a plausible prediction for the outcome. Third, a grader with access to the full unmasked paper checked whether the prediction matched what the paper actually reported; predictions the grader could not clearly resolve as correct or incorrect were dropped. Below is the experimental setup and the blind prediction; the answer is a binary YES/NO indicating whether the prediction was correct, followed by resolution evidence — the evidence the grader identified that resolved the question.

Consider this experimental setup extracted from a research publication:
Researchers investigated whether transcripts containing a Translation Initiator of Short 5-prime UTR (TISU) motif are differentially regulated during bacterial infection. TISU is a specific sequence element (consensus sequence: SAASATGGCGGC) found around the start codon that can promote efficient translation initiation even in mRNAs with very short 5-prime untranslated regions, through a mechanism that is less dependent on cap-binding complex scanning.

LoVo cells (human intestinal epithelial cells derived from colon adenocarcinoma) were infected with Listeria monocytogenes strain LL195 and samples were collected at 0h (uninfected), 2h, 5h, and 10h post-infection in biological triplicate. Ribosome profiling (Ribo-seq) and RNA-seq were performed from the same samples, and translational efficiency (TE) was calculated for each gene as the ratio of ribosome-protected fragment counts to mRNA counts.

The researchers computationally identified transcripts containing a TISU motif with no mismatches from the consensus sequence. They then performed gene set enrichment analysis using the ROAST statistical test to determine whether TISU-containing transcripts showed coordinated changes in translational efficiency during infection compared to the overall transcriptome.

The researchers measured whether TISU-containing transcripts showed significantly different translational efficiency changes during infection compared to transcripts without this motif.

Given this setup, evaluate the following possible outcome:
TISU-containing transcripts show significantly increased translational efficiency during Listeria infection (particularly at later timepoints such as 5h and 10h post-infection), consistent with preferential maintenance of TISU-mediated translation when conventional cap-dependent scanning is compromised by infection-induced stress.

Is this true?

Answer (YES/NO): NO